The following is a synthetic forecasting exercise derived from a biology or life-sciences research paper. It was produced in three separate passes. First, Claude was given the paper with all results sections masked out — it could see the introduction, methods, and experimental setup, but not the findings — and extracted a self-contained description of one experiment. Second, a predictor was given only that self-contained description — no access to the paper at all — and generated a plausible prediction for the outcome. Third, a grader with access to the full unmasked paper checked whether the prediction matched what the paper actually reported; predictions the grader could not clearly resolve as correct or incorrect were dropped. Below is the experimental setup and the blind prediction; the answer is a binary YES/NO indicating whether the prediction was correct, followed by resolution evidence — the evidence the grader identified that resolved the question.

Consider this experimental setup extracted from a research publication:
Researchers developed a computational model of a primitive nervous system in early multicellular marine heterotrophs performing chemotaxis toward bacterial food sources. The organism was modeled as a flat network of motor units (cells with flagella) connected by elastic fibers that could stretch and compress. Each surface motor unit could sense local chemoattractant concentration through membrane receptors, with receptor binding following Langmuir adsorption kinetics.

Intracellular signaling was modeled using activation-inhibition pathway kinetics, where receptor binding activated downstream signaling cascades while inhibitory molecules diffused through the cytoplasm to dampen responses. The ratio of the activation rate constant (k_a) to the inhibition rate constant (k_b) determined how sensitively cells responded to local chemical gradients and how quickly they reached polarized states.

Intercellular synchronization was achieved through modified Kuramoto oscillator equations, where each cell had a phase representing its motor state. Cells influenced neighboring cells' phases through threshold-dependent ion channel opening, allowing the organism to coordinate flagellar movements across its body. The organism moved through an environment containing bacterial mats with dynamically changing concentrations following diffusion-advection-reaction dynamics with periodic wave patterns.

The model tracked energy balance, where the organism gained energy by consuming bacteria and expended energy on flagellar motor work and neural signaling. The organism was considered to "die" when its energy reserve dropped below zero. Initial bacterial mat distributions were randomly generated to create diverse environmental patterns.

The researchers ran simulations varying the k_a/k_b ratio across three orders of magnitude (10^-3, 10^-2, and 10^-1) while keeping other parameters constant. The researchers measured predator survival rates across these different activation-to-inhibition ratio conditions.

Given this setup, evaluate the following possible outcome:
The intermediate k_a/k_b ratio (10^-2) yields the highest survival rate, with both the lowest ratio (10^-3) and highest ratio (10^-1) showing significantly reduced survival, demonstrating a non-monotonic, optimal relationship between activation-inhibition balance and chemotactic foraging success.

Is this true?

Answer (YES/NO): NO